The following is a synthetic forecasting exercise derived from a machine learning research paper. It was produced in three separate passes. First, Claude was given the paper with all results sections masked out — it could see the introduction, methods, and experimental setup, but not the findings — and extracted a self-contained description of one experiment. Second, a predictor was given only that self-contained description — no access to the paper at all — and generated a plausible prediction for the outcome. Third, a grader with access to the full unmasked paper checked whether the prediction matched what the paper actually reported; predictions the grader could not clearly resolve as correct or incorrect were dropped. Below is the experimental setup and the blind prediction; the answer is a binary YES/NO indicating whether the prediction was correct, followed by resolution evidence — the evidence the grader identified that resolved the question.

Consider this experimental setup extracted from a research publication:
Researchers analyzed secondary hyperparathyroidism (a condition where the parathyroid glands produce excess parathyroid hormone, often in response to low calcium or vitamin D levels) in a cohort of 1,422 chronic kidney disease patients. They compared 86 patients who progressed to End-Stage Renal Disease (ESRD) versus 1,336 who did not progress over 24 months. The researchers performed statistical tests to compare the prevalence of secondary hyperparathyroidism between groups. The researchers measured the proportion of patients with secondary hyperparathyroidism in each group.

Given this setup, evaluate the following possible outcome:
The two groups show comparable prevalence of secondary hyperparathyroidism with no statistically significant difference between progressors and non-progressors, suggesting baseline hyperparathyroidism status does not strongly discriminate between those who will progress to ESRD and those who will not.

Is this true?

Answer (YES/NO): NO